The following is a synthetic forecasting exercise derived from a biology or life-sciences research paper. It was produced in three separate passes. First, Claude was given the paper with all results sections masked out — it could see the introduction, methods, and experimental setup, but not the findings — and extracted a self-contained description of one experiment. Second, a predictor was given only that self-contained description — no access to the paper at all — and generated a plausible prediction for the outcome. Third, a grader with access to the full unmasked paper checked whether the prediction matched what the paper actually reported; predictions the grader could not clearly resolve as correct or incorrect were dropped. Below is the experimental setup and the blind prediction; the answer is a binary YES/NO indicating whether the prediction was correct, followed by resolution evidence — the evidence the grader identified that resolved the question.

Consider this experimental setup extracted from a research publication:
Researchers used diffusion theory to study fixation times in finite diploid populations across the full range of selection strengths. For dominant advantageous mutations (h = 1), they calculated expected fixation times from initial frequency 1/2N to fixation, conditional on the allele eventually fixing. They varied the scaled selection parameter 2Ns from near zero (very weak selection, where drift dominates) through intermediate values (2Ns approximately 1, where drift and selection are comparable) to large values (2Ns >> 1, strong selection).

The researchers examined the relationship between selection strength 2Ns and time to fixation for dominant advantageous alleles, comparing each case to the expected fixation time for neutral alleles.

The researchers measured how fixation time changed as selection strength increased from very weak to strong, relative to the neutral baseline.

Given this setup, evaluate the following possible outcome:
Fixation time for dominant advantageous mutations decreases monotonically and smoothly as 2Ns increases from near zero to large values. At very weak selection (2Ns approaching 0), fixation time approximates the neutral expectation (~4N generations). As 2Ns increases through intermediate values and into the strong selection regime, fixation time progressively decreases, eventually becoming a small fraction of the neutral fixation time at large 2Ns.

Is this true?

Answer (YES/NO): NO